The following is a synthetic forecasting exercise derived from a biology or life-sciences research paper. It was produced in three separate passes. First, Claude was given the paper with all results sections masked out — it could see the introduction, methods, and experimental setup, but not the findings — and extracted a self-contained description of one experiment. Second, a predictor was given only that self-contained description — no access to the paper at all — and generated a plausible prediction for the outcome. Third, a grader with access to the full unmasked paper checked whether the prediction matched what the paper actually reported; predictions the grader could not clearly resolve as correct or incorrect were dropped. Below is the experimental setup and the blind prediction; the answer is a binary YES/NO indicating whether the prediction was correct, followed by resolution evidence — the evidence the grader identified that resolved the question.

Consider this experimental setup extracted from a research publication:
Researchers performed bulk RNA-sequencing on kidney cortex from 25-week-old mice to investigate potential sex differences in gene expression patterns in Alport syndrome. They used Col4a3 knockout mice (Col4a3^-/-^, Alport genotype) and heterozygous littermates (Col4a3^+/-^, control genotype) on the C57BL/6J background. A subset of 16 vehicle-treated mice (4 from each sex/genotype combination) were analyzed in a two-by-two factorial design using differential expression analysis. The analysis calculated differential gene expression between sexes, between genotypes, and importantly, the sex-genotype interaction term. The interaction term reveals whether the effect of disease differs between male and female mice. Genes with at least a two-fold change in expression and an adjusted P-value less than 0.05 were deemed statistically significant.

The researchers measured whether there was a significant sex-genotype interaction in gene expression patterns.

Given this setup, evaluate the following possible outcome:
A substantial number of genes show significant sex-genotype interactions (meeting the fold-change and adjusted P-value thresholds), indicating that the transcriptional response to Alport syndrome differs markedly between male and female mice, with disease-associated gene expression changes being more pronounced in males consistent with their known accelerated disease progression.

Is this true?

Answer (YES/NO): NO